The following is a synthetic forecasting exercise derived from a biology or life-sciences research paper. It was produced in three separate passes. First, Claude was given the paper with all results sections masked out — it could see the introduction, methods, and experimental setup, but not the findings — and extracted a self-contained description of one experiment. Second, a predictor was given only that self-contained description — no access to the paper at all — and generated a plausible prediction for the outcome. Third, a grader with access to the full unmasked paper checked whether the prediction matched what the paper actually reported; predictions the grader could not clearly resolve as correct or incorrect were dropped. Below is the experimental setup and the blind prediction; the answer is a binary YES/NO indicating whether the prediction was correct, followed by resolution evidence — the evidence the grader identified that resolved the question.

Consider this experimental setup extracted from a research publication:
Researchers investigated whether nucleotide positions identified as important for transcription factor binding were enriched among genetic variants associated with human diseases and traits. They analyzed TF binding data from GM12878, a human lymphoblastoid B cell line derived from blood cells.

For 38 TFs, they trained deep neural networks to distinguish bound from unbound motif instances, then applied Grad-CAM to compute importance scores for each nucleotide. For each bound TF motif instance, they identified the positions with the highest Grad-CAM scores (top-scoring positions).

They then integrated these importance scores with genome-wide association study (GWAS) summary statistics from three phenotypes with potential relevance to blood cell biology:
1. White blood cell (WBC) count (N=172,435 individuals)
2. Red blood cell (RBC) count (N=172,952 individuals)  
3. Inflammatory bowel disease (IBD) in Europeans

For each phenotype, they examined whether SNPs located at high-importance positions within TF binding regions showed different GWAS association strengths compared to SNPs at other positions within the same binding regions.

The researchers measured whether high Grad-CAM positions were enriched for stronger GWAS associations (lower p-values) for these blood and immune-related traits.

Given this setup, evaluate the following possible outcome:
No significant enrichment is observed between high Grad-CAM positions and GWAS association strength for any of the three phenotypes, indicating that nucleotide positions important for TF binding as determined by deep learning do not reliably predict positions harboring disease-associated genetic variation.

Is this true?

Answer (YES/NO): NO